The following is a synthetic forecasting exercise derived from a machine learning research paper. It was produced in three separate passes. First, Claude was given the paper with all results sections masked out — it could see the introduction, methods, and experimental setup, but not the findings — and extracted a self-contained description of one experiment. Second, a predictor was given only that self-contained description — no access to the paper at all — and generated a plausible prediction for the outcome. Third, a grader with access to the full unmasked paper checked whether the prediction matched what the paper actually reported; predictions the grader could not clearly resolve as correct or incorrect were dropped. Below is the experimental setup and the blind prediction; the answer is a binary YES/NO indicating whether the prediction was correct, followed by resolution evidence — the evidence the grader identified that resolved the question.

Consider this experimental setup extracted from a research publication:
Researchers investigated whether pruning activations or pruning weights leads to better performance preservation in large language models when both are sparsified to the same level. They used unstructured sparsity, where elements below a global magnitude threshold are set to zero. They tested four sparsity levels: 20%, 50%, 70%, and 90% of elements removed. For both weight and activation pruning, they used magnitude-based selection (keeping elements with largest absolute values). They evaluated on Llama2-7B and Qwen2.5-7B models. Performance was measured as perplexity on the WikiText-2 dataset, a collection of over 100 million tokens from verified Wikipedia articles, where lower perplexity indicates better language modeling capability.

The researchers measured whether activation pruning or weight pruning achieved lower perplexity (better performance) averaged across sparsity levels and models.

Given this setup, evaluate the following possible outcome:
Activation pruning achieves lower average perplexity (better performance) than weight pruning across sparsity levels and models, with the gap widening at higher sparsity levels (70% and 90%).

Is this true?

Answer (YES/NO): YES